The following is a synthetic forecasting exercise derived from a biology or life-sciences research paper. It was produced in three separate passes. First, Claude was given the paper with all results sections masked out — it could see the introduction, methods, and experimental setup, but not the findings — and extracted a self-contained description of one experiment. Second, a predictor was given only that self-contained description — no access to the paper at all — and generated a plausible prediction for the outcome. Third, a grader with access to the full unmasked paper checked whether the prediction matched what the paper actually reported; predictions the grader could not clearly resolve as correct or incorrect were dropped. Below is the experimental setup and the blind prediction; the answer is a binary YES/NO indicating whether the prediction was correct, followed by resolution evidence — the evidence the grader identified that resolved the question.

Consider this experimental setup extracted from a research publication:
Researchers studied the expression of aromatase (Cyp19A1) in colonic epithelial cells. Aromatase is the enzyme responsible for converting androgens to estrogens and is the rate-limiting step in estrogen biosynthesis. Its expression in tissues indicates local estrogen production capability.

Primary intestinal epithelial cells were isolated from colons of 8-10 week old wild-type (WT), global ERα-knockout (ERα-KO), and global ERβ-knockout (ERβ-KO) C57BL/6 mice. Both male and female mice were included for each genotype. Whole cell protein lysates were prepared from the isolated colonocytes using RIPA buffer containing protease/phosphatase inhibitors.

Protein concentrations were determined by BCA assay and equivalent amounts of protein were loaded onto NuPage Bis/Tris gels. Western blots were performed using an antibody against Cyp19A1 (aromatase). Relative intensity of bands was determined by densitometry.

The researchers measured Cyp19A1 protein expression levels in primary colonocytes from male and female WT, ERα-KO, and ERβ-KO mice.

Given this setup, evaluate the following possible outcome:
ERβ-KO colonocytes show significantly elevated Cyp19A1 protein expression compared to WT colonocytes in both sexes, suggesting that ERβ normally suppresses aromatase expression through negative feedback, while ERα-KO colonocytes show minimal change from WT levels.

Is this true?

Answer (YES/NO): NO